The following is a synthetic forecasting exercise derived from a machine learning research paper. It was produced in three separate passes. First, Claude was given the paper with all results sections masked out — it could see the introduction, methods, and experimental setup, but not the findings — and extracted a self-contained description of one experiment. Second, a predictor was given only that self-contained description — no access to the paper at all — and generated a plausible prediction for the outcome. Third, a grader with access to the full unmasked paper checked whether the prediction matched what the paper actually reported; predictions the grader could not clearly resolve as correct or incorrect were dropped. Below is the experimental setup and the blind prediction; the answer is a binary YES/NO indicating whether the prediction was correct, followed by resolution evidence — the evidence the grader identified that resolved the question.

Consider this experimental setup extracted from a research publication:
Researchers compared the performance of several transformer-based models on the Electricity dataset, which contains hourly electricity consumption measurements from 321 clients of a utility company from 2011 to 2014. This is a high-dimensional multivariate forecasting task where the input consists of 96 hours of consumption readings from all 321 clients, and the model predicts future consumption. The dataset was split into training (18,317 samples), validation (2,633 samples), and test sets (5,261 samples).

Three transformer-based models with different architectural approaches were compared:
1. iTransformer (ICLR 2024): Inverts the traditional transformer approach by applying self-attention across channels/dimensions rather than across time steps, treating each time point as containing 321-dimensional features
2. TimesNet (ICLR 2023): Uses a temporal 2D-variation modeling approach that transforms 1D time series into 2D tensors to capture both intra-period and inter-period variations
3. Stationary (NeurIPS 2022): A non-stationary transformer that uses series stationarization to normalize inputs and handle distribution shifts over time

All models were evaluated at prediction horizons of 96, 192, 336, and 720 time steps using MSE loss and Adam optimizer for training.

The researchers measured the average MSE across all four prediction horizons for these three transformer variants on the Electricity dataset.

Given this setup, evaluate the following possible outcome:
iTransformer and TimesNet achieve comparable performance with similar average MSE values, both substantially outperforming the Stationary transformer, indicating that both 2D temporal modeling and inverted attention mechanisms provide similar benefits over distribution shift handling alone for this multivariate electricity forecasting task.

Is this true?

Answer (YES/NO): NO